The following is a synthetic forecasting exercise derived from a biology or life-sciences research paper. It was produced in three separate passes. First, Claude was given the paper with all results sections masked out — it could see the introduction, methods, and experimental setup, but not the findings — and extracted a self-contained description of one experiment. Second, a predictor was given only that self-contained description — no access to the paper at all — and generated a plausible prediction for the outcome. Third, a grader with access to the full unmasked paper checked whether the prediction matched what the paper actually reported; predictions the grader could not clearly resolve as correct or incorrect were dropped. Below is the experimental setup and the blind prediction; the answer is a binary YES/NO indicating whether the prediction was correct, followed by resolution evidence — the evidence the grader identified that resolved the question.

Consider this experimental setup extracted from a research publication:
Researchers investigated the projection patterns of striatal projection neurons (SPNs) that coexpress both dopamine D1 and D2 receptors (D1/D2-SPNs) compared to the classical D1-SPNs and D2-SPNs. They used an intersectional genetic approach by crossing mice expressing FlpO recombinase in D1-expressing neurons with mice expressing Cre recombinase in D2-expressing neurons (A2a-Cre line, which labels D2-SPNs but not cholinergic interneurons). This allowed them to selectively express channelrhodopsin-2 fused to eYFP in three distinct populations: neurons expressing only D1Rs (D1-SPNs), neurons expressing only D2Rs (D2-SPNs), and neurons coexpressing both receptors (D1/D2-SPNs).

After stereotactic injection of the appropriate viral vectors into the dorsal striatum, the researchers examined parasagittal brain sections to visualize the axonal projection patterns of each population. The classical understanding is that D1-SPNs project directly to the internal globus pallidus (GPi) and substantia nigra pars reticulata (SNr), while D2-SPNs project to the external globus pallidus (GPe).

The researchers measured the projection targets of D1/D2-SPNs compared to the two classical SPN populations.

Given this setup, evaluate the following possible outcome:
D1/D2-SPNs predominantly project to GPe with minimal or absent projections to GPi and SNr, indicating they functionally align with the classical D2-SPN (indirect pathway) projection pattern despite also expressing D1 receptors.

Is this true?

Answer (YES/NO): YES